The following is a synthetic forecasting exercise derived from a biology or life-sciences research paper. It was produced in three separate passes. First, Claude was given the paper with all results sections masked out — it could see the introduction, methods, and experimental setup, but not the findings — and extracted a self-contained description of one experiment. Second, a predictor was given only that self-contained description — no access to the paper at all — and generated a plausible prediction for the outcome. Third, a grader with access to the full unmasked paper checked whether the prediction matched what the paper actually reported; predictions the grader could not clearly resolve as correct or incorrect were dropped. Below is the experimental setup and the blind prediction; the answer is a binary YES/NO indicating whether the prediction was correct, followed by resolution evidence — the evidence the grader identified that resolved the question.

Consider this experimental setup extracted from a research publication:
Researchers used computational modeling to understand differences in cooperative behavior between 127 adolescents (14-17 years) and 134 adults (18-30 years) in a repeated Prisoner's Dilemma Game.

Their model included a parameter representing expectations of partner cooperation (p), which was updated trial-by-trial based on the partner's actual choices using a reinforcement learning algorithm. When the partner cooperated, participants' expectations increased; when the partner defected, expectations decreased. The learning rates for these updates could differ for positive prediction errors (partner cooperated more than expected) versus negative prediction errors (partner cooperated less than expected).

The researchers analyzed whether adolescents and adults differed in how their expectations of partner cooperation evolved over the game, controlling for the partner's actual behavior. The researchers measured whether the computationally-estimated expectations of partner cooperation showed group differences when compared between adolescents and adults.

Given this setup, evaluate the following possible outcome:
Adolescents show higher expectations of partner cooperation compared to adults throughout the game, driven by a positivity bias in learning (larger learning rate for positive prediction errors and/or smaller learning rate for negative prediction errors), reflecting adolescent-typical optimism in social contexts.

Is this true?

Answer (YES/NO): NO